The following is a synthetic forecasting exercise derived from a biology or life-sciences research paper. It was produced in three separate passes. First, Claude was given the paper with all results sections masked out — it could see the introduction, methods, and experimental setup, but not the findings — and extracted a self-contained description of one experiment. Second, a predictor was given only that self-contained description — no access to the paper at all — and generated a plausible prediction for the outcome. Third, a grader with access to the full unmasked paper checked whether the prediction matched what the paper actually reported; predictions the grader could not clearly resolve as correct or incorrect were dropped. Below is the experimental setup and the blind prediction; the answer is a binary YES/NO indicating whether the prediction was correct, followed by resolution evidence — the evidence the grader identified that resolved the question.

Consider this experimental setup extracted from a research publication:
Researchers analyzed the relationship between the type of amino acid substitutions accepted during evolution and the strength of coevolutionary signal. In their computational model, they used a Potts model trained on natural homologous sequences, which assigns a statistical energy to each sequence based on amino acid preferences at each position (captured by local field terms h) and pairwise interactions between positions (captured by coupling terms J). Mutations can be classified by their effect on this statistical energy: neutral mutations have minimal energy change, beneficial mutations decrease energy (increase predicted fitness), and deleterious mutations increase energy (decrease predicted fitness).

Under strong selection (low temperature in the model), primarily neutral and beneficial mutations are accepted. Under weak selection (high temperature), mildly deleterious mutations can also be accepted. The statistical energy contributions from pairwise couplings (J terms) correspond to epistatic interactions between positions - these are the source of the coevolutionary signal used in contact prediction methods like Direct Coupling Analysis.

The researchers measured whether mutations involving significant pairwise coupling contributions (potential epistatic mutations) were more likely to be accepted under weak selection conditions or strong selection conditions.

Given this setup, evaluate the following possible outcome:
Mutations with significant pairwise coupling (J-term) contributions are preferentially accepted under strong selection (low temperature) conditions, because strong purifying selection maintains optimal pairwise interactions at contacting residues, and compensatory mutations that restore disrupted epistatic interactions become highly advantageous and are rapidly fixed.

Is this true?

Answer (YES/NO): NO